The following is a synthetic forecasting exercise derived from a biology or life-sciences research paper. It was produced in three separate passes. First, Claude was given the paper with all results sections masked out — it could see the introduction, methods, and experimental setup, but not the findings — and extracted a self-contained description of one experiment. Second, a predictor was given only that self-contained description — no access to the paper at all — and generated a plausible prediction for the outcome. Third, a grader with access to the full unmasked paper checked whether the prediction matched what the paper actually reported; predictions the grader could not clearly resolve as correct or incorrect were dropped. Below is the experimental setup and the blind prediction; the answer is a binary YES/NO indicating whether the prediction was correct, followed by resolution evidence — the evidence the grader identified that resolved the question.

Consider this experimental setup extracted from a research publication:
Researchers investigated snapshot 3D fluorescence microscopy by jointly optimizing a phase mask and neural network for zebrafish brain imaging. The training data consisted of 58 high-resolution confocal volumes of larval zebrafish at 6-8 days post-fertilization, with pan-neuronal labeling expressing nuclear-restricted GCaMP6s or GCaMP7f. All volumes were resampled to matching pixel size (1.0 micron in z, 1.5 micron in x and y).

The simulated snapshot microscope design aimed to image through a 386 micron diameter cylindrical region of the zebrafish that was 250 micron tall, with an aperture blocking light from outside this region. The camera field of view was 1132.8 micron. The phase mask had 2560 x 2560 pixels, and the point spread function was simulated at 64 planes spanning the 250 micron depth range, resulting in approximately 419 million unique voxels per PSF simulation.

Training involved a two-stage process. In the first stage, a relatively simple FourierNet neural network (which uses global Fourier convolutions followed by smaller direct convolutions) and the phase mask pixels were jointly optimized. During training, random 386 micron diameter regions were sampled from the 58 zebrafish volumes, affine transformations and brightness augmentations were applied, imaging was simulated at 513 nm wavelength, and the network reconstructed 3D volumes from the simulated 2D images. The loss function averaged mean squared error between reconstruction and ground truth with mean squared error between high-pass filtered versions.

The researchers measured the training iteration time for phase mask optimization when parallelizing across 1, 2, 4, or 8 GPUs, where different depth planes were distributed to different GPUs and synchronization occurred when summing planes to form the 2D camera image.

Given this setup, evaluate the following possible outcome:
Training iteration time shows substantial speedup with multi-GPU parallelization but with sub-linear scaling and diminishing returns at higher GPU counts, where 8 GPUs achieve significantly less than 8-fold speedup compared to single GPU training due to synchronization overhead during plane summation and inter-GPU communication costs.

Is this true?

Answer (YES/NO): YES